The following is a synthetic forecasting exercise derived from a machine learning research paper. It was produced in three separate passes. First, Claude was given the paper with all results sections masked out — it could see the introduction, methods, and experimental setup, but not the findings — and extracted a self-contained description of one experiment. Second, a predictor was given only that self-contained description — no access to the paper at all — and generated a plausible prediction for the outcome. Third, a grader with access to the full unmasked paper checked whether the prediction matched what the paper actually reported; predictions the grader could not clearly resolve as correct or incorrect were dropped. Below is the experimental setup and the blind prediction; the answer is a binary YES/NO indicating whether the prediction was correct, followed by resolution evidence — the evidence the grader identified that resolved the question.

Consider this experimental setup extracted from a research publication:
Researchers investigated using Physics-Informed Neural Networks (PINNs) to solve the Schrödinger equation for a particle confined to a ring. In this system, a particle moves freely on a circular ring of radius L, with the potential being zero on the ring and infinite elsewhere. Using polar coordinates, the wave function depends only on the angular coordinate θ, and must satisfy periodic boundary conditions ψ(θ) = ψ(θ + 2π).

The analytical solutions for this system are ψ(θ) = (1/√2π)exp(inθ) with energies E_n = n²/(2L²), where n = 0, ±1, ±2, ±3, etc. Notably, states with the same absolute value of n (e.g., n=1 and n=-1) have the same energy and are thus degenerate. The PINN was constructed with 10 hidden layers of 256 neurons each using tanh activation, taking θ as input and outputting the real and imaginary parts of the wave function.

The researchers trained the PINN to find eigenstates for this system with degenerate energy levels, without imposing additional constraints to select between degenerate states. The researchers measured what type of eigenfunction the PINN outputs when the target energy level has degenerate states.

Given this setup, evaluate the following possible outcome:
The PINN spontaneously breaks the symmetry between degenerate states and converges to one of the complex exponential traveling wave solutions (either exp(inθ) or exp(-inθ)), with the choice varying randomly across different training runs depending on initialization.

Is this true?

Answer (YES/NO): YES